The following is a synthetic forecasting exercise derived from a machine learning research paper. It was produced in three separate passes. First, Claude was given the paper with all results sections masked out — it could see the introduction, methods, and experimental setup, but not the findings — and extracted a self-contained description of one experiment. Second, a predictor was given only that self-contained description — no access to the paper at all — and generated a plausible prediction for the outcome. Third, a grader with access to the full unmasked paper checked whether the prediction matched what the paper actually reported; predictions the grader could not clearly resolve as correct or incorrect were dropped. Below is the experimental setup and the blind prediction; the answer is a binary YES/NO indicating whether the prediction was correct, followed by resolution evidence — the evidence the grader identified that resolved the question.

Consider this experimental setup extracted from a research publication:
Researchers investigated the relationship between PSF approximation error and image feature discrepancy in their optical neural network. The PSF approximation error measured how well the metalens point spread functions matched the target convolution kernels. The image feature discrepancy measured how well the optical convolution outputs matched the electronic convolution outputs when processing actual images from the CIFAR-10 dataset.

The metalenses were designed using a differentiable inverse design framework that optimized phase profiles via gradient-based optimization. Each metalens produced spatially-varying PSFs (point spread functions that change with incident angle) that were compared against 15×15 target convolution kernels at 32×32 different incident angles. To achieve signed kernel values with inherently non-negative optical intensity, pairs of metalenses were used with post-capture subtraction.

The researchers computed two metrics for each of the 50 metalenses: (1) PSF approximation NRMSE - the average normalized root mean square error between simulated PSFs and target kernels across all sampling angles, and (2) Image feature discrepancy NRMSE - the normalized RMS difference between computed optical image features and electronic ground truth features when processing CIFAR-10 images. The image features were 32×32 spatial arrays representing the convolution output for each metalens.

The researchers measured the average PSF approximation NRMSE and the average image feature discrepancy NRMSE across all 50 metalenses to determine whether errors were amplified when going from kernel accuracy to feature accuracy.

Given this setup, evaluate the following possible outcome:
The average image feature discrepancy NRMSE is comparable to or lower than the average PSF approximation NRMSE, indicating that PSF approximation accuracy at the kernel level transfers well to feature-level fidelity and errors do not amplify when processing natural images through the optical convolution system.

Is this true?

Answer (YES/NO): NO